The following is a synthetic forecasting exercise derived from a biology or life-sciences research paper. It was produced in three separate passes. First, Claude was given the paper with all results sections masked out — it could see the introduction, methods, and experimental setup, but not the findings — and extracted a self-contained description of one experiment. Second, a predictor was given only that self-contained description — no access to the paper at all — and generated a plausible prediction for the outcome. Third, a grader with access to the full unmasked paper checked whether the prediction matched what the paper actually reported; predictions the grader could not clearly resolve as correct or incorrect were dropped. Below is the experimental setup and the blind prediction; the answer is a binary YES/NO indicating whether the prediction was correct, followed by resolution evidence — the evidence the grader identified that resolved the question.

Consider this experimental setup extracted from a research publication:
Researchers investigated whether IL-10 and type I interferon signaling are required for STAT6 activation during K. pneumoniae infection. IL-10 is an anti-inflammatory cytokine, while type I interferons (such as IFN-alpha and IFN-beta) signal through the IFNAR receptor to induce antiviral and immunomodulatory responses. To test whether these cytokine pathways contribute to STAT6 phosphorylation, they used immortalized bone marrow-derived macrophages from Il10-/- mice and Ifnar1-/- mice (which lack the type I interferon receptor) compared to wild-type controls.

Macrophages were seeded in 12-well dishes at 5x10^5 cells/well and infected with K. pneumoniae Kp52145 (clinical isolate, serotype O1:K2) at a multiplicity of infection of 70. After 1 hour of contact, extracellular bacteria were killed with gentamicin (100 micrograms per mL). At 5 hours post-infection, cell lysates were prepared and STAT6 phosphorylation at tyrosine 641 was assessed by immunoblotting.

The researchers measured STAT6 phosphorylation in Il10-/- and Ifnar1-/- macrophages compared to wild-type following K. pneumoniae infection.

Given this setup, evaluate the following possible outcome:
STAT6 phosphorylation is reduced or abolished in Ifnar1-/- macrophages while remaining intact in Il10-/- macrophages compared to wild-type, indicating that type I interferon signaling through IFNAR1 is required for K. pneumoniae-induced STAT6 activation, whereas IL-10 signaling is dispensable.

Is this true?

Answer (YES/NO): NO